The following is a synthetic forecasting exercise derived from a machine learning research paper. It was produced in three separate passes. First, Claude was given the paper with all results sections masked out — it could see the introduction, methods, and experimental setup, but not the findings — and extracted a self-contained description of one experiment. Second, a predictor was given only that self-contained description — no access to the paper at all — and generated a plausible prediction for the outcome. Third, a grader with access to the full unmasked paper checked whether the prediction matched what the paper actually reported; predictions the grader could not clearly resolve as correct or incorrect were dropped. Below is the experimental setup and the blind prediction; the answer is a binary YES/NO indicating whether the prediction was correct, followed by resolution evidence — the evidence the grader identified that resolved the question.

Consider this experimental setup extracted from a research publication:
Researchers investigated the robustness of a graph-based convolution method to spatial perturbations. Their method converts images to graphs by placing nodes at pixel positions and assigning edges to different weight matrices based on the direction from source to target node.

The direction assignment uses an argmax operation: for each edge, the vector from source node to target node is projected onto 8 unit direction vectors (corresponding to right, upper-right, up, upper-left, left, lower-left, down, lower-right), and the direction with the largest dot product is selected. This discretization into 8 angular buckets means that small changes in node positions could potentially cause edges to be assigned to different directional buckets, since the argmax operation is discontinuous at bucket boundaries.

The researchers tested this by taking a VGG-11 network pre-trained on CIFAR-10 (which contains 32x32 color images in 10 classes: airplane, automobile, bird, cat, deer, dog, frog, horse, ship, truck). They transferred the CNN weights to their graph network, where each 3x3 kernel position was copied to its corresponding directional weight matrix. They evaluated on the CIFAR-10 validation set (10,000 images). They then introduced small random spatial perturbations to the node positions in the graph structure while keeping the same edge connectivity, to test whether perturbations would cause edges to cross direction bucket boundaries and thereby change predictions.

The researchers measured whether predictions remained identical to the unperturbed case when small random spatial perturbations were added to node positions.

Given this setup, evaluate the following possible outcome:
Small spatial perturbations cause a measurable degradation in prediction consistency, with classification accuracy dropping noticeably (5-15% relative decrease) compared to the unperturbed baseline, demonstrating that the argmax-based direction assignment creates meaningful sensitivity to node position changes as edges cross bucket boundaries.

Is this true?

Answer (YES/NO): NO